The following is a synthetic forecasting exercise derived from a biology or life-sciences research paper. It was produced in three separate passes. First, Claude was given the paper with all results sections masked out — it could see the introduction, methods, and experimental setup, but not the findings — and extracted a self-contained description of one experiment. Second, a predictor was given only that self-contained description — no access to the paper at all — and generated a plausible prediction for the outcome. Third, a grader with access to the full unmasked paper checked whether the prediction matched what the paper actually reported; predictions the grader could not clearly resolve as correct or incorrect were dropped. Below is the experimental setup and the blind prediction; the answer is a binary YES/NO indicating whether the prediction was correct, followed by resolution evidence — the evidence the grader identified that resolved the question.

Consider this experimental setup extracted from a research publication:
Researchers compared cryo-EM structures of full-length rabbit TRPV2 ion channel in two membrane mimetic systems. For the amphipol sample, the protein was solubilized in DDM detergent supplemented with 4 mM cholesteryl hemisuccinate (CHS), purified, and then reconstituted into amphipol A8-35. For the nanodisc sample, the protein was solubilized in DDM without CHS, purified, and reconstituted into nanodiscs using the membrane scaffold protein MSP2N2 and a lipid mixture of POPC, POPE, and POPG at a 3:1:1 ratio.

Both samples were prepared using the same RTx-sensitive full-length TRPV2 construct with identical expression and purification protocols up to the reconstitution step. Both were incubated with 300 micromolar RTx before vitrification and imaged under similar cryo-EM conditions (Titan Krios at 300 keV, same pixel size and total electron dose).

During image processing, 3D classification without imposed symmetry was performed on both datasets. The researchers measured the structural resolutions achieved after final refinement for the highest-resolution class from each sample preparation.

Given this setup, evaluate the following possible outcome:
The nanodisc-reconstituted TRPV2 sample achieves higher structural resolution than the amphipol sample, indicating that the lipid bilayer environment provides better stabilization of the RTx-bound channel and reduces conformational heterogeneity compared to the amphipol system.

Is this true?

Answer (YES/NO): NO